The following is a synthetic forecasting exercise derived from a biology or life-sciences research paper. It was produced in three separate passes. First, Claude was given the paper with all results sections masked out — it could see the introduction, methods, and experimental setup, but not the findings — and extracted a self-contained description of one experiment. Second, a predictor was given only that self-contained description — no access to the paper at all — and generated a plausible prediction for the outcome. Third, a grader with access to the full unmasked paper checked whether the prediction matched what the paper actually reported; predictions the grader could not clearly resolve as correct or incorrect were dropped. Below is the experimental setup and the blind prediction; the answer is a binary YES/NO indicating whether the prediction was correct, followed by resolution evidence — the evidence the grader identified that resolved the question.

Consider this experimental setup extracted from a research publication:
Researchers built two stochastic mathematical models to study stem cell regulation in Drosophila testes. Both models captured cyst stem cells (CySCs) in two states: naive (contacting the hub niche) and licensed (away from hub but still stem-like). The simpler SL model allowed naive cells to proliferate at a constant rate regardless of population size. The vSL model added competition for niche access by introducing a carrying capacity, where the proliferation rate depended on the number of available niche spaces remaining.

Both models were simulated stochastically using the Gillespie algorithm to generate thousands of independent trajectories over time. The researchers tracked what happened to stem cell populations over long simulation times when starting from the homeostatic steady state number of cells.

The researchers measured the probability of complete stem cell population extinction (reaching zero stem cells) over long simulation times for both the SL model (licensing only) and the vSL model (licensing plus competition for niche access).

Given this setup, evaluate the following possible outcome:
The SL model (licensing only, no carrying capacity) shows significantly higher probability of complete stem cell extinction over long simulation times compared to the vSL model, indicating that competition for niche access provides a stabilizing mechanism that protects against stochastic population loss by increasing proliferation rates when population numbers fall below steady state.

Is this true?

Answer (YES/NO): NO